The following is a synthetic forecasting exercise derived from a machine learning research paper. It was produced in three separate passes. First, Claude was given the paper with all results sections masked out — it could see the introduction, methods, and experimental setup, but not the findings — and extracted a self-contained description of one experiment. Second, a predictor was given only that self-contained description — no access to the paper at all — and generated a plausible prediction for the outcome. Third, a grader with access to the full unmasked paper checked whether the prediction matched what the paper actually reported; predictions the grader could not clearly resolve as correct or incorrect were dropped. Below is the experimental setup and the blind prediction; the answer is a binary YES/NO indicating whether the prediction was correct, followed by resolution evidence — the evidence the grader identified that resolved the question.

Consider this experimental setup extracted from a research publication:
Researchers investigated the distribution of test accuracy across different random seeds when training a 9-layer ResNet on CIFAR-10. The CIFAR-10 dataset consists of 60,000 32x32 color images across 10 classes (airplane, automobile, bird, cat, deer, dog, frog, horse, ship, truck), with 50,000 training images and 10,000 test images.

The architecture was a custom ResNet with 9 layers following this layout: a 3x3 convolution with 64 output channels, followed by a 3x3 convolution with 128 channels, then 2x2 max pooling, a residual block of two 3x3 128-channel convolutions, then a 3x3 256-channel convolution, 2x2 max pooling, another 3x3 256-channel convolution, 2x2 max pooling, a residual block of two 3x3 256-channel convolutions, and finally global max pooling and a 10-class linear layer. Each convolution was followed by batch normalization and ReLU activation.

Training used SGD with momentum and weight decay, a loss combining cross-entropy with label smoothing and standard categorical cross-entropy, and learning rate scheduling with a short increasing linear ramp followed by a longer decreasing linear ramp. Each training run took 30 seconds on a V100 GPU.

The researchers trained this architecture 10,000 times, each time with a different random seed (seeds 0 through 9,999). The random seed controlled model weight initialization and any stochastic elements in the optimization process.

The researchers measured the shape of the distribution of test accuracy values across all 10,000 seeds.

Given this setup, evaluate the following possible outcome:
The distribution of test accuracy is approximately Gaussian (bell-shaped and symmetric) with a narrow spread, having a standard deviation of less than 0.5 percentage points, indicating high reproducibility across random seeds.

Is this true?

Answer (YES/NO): NO